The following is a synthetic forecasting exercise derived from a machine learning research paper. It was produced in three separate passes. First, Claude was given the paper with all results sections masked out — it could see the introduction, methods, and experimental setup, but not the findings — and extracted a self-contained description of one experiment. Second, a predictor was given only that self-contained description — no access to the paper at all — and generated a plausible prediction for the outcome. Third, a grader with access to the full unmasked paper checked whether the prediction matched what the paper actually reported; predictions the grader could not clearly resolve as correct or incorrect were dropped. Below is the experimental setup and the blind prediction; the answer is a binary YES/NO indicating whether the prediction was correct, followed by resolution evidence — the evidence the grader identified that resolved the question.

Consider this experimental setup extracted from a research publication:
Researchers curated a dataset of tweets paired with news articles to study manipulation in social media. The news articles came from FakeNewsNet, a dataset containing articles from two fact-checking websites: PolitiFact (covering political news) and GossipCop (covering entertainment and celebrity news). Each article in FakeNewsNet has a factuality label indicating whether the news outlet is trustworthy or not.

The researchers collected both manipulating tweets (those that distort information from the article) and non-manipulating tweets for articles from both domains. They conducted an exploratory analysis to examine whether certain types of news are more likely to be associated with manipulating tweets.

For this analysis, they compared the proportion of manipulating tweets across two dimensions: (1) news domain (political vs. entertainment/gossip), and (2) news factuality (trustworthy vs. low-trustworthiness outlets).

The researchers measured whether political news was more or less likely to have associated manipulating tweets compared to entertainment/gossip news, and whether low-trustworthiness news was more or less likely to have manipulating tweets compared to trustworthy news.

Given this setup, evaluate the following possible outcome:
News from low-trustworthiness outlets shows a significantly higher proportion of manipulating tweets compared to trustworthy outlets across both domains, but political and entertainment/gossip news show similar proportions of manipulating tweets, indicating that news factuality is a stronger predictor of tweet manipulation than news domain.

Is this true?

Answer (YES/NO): NO